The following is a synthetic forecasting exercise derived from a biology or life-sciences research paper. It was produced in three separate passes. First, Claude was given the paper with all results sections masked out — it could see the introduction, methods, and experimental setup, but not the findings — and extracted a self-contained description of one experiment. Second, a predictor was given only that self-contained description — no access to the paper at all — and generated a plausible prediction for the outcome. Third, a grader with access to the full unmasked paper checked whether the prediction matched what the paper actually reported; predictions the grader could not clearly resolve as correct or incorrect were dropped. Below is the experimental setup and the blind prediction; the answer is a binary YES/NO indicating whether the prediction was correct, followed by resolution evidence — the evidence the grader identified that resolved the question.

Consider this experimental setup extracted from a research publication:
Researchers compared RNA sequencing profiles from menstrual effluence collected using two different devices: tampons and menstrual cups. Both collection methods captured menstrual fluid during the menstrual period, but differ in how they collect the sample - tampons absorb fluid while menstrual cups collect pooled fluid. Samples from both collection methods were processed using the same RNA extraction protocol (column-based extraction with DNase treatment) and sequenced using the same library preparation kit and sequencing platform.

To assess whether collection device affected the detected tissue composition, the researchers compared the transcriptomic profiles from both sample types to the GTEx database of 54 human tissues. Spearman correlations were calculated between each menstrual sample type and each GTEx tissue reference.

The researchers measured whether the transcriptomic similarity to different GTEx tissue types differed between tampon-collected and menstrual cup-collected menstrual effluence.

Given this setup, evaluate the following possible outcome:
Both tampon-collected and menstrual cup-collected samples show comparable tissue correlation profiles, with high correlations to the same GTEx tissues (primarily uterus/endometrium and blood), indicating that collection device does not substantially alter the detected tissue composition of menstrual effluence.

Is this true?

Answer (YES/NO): NO